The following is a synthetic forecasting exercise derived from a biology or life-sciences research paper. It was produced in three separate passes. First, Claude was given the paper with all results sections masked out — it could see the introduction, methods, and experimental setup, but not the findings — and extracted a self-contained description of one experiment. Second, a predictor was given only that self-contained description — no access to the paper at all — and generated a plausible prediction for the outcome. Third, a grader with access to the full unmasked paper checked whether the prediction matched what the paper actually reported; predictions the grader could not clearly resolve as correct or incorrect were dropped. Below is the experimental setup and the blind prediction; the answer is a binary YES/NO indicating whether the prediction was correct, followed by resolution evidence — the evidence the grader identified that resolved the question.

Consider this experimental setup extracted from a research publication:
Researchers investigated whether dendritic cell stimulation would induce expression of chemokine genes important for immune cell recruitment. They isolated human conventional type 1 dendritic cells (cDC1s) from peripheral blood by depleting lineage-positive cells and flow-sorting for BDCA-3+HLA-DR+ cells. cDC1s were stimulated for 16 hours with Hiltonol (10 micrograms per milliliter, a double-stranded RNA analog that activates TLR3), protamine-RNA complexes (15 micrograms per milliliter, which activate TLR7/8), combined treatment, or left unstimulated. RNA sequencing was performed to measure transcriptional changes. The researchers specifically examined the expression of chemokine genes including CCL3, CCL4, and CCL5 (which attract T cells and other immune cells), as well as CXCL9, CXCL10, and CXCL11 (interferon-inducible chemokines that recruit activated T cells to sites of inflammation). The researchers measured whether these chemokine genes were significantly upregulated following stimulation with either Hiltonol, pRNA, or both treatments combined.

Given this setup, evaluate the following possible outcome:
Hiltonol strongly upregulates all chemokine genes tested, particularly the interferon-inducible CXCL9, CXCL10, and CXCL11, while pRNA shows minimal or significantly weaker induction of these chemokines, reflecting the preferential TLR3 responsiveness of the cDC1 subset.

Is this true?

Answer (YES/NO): NO